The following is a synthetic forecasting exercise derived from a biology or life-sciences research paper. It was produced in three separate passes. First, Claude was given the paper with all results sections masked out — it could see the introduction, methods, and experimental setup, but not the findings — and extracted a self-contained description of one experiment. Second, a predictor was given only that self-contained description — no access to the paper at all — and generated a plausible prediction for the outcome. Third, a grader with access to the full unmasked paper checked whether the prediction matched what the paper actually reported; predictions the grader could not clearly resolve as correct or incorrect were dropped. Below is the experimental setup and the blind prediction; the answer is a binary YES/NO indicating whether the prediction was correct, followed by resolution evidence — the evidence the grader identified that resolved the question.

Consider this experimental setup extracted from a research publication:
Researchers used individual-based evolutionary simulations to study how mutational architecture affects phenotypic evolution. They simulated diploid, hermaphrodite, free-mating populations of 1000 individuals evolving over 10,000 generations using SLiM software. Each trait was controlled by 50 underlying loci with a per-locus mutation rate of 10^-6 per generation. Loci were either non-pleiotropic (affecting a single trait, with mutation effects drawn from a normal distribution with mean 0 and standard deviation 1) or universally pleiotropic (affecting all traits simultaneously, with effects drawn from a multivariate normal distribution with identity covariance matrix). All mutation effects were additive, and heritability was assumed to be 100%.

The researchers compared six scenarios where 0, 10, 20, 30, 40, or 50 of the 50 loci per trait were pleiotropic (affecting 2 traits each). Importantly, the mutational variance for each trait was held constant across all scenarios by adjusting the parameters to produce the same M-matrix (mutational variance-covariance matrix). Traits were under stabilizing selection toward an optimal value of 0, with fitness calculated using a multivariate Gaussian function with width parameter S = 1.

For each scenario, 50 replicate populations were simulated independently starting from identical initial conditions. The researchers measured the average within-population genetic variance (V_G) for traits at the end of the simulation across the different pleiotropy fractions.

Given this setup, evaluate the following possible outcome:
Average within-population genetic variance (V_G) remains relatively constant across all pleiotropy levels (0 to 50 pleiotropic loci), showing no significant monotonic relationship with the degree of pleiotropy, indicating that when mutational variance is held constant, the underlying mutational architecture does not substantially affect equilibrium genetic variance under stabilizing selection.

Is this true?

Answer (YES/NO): NO